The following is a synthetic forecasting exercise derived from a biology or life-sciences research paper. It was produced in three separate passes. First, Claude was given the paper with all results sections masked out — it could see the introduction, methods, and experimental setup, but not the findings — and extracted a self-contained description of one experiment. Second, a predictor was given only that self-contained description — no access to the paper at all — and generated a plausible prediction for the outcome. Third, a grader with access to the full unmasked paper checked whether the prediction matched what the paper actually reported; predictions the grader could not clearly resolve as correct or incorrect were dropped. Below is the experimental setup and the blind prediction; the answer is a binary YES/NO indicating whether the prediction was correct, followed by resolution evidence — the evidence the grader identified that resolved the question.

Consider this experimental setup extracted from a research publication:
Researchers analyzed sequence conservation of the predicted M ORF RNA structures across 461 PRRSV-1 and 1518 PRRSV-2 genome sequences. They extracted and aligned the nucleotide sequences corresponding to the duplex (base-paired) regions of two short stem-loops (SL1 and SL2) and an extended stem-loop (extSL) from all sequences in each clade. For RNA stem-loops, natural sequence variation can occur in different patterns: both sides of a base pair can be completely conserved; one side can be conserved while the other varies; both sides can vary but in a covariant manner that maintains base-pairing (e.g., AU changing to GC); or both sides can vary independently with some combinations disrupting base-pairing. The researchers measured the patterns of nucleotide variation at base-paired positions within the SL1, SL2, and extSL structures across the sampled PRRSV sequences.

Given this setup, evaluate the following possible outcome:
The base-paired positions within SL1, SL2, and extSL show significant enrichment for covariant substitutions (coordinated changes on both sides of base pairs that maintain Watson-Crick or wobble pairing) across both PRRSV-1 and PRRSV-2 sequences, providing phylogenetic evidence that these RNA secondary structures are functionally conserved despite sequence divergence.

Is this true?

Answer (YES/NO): YES